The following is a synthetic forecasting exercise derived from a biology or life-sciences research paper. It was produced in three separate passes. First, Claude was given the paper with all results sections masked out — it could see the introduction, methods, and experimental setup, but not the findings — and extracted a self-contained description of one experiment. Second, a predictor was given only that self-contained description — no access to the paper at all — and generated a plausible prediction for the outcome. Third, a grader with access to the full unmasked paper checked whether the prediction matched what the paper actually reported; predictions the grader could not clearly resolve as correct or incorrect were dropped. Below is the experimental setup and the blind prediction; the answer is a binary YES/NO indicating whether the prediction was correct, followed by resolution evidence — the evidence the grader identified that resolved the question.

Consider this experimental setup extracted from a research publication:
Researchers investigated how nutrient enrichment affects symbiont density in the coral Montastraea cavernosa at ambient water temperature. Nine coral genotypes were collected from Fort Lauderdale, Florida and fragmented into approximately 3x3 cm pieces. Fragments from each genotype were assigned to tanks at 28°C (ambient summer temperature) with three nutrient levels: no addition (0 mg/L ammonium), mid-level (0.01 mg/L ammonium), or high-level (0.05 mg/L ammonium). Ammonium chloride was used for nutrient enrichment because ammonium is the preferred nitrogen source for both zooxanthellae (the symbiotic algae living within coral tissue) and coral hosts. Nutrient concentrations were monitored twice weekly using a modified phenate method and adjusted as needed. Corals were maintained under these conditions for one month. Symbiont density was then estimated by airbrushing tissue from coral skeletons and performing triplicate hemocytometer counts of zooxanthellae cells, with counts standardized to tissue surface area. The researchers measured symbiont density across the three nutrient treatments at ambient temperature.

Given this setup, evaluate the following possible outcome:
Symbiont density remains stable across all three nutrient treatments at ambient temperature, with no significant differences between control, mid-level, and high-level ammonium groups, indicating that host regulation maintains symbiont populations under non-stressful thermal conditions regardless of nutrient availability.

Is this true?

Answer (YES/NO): YES